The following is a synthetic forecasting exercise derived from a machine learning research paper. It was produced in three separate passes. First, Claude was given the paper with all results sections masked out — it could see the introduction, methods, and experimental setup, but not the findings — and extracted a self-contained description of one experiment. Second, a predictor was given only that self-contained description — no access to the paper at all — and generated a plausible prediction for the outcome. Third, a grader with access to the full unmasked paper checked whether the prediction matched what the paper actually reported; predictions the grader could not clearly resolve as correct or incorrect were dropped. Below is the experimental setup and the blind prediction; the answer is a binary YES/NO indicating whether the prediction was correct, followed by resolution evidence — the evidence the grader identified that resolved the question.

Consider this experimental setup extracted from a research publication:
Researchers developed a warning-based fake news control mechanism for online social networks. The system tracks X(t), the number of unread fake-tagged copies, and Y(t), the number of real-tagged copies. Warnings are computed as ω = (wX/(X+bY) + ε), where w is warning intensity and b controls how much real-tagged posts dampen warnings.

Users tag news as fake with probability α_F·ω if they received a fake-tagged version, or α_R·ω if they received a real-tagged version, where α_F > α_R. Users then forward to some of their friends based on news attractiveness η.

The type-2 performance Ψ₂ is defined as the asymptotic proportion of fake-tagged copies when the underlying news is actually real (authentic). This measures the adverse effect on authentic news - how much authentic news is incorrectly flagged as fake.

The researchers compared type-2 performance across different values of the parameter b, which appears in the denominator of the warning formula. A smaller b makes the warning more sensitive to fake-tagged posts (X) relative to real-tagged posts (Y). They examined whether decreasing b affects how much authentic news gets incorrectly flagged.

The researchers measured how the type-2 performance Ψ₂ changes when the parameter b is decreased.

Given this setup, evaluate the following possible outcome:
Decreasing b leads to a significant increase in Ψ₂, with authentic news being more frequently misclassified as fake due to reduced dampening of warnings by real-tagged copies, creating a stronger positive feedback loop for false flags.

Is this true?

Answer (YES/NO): NO